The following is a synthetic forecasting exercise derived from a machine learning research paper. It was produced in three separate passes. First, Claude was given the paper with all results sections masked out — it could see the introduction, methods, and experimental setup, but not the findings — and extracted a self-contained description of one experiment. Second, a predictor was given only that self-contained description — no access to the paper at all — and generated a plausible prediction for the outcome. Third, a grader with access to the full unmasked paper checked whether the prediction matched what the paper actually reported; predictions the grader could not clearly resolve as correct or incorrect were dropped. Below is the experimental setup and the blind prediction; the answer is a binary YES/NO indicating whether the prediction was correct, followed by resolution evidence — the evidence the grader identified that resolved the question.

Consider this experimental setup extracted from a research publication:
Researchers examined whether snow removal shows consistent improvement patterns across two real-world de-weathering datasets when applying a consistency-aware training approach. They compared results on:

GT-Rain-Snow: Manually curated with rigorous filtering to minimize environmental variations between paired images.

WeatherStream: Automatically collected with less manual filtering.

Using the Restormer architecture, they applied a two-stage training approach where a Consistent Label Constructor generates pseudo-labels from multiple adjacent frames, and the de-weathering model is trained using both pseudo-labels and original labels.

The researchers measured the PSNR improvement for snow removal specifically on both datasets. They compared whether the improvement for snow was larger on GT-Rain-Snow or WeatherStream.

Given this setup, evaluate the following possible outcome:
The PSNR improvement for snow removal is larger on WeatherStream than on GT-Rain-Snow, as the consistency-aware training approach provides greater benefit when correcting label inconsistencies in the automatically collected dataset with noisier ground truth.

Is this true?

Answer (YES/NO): YES